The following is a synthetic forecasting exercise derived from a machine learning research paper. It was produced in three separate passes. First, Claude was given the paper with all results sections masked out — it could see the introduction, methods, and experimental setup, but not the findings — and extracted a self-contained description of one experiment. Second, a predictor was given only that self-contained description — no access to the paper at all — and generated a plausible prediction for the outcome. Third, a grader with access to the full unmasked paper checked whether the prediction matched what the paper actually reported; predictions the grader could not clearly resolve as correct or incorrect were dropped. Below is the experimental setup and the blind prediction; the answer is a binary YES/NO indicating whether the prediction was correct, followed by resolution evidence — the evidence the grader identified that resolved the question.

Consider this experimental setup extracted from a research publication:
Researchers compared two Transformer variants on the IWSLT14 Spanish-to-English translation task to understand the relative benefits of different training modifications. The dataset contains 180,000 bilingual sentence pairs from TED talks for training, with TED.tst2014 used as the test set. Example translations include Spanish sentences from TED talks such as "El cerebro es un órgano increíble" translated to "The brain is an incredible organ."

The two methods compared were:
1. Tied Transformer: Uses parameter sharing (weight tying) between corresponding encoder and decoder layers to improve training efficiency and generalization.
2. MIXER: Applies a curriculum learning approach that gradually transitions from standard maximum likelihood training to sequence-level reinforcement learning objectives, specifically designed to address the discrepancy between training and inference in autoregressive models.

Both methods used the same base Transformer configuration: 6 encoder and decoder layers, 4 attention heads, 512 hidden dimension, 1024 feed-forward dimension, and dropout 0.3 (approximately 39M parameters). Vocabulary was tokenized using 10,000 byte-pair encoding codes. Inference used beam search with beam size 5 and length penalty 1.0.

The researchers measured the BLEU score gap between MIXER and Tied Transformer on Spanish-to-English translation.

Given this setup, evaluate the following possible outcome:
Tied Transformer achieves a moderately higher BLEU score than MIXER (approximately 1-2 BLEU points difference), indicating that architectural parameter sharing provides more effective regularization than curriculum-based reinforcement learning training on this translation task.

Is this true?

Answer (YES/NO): NO